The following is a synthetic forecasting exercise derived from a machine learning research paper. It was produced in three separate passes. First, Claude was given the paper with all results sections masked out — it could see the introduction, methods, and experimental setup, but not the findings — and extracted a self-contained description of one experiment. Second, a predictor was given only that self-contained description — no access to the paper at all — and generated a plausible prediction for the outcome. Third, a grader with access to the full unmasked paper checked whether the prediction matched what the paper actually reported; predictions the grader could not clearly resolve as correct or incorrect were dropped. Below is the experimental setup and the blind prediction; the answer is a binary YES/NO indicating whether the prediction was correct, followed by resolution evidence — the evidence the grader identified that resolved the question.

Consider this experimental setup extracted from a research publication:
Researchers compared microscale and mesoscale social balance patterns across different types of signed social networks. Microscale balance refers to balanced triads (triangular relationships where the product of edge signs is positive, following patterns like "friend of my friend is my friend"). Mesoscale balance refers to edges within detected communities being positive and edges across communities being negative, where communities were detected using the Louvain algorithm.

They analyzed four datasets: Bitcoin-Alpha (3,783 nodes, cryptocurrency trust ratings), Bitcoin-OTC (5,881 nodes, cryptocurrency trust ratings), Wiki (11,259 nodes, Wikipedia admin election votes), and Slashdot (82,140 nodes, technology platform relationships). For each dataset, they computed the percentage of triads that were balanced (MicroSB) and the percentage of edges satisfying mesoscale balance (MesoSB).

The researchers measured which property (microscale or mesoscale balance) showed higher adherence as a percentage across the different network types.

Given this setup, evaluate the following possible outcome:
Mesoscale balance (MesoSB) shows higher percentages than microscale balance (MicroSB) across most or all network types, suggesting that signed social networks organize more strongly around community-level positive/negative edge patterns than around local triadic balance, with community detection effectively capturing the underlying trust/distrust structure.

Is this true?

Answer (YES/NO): NO